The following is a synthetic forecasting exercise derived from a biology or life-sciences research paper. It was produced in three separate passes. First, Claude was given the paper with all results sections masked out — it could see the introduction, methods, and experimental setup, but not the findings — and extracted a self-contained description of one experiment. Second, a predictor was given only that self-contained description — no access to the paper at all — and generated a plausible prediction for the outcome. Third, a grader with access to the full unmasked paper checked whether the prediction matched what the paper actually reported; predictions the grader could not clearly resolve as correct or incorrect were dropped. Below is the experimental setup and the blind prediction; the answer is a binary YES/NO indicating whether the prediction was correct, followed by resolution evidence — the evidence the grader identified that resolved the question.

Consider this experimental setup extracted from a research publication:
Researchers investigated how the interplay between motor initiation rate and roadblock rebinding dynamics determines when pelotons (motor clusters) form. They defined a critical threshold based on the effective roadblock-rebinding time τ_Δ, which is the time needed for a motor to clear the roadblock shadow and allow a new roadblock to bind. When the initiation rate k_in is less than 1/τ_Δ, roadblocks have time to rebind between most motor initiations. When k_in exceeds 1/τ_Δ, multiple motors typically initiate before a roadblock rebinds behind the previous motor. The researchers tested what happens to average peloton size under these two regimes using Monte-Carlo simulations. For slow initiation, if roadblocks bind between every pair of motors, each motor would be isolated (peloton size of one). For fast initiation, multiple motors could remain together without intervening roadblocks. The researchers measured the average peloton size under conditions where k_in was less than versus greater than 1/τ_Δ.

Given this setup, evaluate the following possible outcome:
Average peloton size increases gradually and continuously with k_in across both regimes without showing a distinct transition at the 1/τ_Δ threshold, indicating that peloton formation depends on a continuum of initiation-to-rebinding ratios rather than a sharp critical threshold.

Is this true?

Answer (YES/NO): NO